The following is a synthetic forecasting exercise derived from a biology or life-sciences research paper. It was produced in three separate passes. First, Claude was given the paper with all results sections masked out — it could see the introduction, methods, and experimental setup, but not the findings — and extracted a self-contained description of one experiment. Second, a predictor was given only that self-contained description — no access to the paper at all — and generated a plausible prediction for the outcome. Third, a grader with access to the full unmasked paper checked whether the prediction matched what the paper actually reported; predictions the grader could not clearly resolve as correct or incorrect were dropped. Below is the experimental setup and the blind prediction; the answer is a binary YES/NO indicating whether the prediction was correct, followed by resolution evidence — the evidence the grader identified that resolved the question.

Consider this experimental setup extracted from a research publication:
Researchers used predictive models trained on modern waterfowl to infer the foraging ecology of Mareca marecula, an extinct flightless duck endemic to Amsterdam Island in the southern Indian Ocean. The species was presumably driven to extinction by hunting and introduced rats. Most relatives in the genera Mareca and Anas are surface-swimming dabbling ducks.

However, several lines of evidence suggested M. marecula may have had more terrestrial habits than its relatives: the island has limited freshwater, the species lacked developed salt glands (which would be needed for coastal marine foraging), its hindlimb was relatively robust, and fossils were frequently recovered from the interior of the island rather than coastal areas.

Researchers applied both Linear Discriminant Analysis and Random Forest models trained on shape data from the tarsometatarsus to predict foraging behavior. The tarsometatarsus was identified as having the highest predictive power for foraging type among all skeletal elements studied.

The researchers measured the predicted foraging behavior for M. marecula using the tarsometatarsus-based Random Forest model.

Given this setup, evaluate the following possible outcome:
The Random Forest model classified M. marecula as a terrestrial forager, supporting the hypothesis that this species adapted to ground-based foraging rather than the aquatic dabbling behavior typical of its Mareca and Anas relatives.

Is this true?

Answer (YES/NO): YES